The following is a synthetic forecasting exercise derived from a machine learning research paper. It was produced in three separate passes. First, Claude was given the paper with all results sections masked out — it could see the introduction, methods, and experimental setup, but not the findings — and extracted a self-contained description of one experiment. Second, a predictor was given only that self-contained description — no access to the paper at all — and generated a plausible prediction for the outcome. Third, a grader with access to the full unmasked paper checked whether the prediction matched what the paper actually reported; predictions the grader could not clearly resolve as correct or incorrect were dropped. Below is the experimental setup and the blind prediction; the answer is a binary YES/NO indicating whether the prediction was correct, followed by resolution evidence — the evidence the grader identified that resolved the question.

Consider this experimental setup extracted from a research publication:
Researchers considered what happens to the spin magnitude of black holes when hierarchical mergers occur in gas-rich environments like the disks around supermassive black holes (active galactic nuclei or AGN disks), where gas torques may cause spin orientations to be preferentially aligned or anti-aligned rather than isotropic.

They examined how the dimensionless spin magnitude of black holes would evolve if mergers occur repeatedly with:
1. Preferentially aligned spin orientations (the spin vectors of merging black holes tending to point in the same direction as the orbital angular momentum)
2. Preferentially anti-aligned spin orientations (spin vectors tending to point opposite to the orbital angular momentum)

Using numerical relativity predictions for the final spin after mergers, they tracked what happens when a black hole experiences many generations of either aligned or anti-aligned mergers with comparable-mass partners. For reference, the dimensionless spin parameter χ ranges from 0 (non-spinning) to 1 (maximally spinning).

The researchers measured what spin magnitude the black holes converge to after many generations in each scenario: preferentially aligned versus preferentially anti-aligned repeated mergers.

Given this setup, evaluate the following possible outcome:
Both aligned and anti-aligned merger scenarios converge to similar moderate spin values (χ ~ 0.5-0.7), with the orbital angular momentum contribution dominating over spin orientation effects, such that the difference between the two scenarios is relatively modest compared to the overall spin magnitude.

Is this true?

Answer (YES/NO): NO